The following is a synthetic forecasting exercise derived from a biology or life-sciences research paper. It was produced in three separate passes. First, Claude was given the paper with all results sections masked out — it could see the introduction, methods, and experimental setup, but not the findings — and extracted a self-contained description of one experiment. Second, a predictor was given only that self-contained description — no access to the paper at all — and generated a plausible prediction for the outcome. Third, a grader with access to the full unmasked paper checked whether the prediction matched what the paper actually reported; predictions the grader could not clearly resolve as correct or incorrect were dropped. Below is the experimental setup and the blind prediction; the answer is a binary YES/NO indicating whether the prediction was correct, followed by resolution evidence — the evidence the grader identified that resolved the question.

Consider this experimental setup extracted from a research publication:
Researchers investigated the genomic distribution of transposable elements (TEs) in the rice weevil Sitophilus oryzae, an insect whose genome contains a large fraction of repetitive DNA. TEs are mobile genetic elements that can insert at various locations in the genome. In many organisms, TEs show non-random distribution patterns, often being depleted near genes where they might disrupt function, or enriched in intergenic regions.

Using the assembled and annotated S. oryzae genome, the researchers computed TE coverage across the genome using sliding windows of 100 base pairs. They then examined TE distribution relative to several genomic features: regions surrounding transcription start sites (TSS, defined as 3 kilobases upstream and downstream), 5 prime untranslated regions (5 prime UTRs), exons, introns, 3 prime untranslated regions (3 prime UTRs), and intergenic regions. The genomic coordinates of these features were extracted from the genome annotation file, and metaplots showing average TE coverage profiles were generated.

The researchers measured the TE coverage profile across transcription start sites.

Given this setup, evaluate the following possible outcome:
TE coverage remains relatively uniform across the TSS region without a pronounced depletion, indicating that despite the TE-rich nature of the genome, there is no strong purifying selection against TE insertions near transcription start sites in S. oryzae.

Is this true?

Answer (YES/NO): NO